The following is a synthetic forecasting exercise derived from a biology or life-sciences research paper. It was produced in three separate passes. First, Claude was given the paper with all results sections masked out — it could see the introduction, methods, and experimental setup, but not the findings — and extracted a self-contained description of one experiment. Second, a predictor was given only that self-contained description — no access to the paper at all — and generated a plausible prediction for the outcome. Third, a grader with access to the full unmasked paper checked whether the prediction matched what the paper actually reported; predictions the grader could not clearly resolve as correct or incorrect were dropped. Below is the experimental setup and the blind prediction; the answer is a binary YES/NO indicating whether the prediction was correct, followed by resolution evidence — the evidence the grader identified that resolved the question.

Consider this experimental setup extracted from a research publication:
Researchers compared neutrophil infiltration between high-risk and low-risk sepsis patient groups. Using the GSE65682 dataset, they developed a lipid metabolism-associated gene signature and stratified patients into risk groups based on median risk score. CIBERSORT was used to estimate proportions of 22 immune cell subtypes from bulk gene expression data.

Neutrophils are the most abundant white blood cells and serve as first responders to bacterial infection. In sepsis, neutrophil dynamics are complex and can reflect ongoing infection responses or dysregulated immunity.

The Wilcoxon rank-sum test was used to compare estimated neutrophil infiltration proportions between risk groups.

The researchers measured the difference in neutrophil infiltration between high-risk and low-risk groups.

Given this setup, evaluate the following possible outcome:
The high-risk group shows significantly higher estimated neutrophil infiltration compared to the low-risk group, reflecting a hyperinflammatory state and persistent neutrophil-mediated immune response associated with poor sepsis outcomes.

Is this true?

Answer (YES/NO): NO